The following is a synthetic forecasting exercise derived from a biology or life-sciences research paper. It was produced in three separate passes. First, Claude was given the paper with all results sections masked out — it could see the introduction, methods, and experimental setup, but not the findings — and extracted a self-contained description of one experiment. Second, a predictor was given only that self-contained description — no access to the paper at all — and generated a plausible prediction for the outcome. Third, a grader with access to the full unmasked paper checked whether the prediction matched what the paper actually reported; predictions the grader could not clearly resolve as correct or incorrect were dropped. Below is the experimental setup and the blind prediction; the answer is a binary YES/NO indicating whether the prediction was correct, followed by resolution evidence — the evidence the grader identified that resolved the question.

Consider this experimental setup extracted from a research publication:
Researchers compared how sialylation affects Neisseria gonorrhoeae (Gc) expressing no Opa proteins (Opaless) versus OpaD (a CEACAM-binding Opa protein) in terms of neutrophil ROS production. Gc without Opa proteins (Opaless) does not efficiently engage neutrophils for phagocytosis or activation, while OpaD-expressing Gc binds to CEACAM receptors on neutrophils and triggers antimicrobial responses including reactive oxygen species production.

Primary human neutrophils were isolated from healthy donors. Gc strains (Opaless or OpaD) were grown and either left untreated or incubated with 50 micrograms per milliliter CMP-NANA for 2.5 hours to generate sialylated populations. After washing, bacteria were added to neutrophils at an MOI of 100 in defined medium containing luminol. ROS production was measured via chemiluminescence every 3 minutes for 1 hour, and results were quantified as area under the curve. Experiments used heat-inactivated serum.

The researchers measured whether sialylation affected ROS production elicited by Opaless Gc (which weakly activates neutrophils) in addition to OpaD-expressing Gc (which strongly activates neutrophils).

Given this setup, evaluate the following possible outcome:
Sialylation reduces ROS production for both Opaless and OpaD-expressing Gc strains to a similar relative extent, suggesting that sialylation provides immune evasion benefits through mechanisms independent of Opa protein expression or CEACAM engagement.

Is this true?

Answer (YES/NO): NO